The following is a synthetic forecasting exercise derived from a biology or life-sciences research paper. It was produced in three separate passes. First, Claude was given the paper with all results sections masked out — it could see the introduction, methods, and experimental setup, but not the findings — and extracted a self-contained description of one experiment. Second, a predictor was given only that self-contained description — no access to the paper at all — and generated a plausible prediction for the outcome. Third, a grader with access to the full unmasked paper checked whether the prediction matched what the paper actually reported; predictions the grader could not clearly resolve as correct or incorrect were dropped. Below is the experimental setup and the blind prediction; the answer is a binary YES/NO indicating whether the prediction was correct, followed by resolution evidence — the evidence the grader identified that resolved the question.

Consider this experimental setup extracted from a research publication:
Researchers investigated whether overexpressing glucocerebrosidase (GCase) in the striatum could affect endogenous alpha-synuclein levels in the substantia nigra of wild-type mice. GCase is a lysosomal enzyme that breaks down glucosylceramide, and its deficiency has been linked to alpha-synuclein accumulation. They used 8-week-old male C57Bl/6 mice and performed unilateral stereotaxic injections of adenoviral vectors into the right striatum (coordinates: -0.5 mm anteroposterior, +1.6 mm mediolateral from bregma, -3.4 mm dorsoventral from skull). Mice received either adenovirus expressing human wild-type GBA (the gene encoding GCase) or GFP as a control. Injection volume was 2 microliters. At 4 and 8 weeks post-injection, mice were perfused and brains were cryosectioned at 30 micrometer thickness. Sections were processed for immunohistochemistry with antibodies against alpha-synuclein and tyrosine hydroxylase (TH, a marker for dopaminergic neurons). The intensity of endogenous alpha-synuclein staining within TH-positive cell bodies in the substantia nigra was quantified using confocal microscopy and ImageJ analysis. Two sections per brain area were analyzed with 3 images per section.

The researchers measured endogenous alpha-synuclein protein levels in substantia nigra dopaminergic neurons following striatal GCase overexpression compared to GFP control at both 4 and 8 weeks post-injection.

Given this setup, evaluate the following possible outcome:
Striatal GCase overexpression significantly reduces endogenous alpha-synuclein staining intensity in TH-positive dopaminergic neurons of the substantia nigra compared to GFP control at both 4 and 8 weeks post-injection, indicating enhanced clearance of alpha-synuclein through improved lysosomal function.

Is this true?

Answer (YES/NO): NO